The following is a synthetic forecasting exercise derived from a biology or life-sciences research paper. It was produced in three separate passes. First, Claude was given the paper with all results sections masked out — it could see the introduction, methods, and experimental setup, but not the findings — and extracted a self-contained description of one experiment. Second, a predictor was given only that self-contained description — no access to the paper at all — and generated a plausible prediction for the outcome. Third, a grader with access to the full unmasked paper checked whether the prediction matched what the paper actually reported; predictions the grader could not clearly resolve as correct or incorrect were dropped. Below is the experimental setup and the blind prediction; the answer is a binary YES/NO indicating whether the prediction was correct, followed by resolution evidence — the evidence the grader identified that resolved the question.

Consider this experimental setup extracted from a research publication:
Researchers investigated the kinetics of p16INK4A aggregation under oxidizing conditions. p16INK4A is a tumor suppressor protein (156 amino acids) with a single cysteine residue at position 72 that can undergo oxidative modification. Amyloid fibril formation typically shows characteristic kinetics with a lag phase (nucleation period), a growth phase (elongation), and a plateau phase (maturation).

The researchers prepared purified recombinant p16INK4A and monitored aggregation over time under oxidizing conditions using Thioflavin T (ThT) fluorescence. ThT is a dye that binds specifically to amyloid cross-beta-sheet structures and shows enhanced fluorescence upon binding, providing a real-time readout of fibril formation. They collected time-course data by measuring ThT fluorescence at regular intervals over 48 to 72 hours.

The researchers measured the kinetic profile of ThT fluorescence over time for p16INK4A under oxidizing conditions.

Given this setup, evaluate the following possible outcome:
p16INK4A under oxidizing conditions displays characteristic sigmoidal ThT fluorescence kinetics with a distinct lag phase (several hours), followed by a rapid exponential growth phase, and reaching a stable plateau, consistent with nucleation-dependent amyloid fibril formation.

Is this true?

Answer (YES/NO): NO